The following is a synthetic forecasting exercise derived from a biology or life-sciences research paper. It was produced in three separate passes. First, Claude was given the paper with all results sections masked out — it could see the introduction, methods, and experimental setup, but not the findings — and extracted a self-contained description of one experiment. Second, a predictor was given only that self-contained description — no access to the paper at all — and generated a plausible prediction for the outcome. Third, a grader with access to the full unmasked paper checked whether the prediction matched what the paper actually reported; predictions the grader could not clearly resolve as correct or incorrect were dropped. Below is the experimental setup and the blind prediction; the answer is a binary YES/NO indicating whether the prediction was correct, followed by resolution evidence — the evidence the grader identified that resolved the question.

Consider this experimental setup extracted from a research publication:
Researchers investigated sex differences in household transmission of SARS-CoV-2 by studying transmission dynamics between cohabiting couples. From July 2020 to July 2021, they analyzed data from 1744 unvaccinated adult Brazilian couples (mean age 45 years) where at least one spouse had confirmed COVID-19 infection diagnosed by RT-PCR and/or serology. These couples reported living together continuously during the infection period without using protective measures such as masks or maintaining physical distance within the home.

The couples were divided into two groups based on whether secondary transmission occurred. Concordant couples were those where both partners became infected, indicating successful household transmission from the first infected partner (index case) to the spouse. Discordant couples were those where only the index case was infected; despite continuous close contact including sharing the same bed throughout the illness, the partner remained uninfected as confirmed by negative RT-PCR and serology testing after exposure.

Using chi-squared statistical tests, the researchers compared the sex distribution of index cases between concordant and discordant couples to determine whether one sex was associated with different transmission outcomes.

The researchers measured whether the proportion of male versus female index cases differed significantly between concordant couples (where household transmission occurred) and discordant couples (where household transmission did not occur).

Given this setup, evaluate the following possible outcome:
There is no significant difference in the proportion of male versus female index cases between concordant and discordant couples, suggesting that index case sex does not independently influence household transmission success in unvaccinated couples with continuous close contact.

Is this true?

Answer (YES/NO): NO